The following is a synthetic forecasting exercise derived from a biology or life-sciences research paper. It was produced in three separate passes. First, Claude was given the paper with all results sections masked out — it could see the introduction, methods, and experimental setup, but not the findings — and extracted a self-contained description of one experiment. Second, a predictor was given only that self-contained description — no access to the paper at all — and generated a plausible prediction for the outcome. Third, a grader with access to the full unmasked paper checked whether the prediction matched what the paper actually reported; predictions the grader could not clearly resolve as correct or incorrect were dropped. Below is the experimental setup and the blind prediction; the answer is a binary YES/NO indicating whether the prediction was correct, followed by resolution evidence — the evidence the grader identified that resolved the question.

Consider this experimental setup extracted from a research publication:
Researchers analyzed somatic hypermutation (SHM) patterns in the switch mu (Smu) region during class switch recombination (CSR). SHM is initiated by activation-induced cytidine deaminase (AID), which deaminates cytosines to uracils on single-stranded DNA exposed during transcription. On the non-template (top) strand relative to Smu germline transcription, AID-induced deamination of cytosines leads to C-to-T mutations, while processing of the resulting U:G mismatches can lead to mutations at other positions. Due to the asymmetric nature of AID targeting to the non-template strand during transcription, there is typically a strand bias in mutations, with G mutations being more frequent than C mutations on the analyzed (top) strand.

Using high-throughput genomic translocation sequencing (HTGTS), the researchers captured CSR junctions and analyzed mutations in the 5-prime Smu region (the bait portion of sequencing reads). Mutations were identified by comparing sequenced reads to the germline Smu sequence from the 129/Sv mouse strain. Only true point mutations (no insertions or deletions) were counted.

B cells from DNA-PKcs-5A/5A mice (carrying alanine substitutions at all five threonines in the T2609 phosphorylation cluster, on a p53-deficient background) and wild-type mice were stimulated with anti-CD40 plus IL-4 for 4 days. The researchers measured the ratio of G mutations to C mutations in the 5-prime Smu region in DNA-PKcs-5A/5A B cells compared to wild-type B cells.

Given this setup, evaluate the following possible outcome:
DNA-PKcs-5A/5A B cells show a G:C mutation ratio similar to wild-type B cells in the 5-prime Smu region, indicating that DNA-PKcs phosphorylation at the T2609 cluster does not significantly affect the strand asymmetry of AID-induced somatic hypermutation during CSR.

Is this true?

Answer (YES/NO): NO